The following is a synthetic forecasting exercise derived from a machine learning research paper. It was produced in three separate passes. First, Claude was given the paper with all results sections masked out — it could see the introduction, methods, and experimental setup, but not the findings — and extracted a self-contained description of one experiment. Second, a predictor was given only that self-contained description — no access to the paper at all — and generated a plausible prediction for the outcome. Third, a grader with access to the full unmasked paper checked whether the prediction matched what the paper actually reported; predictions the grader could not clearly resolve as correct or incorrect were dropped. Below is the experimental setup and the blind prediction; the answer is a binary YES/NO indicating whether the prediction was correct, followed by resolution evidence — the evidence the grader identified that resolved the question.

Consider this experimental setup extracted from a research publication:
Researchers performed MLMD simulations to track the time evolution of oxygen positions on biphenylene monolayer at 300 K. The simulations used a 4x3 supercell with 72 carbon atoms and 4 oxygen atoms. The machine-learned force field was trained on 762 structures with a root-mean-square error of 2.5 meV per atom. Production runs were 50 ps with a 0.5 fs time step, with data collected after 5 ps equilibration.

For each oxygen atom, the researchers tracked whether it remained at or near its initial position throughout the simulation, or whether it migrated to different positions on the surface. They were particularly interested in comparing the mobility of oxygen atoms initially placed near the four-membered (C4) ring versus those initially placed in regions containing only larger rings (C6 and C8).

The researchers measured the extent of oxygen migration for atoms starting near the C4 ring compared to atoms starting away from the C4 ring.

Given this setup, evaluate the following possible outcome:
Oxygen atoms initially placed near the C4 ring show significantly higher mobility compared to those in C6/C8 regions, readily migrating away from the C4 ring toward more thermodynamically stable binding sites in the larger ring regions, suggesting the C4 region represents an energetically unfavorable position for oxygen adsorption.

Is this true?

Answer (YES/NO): NO